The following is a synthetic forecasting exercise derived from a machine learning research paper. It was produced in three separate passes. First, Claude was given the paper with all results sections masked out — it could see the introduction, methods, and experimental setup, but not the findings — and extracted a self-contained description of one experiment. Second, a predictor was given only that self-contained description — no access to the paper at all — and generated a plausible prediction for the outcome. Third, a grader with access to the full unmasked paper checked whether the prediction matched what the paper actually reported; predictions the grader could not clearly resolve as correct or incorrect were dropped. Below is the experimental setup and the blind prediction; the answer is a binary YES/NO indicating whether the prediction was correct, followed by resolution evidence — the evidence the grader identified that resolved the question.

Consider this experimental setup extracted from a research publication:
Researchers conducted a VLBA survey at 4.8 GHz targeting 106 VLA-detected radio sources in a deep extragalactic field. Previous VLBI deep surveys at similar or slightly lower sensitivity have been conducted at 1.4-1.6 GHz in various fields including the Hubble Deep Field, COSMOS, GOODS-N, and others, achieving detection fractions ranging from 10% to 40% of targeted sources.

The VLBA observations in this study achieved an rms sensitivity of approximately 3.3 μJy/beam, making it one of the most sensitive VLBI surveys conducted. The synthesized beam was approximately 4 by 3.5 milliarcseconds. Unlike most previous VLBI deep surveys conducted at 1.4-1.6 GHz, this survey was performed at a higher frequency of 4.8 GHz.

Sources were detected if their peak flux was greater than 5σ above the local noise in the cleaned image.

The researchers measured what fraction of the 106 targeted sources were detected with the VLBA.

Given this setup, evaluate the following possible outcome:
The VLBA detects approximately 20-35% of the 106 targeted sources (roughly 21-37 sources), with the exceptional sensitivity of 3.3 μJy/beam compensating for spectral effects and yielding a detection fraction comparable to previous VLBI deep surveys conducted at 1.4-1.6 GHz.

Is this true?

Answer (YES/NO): NO